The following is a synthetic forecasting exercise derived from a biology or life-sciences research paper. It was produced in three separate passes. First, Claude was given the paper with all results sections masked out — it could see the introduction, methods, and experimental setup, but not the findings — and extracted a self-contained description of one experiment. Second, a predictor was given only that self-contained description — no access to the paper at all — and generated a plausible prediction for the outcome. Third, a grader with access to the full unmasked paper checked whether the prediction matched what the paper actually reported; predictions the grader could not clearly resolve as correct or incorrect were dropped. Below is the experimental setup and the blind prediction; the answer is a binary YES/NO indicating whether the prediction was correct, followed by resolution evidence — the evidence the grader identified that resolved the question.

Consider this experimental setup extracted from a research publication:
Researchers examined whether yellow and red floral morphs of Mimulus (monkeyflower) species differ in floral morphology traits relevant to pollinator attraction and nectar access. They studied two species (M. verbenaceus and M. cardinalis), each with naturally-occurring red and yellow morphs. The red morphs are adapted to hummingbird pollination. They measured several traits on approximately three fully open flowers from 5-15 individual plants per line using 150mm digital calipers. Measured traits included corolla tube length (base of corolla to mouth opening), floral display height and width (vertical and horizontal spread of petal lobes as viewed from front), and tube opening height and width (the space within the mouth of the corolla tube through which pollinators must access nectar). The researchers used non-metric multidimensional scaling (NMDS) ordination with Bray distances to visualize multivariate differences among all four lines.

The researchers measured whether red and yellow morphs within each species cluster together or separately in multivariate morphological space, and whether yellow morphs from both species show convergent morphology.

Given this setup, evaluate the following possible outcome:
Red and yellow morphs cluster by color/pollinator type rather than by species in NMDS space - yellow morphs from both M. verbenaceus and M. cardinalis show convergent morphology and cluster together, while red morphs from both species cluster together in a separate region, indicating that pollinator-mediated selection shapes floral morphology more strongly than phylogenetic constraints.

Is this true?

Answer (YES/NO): NO